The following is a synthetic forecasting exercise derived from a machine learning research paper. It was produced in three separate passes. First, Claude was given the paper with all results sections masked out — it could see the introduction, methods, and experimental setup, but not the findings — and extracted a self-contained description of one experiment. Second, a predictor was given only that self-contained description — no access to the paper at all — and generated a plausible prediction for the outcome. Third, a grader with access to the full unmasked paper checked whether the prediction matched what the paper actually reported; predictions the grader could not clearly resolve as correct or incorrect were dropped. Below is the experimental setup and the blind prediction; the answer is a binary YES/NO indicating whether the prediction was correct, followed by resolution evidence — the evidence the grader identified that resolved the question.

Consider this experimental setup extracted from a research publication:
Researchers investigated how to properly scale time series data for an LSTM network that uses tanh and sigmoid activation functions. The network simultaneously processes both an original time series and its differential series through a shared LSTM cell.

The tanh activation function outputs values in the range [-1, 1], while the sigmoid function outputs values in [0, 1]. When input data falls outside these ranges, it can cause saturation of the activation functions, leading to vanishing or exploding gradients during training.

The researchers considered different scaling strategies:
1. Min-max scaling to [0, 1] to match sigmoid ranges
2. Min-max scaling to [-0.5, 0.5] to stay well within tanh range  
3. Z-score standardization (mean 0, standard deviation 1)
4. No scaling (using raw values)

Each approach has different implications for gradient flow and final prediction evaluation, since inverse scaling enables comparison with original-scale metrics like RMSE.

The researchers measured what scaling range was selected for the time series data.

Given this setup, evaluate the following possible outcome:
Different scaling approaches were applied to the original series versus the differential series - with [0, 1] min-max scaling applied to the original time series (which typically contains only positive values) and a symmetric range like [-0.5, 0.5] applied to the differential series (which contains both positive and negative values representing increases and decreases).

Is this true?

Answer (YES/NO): NO